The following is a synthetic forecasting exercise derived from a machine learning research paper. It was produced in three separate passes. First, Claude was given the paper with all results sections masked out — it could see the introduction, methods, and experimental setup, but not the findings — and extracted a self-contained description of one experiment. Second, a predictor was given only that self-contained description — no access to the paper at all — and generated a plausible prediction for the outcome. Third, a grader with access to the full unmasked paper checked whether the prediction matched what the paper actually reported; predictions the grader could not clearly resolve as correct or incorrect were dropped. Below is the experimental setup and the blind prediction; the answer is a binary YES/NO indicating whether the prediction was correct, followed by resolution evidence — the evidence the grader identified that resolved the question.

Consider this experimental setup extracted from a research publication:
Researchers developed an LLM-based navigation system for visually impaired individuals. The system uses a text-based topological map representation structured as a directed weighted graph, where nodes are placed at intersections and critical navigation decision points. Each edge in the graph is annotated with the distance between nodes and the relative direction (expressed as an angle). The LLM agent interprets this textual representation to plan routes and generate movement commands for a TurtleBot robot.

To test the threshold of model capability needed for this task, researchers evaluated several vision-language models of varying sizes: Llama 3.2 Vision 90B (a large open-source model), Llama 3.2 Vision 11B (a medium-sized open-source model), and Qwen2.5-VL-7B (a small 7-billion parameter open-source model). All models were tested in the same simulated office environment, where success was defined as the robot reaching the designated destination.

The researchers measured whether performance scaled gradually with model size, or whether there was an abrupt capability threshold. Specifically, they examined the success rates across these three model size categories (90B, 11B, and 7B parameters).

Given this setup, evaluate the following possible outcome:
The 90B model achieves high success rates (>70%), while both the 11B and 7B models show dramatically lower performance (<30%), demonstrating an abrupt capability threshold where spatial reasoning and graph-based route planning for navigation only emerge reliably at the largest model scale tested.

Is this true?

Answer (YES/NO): YES